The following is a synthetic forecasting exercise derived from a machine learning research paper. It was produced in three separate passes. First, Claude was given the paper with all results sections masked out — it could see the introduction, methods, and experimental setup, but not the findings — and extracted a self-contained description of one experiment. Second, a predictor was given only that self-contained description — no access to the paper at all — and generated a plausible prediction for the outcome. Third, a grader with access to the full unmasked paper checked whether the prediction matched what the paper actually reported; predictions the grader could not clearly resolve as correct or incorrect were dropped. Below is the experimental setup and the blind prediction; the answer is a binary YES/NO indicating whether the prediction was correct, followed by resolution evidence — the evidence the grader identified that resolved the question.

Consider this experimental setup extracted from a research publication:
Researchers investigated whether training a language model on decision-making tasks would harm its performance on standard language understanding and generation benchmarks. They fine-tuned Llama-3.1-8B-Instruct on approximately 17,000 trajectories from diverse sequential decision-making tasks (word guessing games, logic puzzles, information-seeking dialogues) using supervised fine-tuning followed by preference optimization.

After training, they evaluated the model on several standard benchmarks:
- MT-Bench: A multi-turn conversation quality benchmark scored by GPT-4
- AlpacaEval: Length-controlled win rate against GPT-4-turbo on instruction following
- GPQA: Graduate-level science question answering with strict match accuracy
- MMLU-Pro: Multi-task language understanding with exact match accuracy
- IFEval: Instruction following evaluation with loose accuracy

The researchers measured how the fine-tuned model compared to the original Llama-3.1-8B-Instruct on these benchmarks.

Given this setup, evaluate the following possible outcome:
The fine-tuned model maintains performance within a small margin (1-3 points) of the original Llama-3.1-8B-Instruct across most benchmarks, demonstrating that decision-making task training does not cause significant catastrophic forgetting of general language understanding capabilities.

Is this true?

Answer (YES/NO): YES